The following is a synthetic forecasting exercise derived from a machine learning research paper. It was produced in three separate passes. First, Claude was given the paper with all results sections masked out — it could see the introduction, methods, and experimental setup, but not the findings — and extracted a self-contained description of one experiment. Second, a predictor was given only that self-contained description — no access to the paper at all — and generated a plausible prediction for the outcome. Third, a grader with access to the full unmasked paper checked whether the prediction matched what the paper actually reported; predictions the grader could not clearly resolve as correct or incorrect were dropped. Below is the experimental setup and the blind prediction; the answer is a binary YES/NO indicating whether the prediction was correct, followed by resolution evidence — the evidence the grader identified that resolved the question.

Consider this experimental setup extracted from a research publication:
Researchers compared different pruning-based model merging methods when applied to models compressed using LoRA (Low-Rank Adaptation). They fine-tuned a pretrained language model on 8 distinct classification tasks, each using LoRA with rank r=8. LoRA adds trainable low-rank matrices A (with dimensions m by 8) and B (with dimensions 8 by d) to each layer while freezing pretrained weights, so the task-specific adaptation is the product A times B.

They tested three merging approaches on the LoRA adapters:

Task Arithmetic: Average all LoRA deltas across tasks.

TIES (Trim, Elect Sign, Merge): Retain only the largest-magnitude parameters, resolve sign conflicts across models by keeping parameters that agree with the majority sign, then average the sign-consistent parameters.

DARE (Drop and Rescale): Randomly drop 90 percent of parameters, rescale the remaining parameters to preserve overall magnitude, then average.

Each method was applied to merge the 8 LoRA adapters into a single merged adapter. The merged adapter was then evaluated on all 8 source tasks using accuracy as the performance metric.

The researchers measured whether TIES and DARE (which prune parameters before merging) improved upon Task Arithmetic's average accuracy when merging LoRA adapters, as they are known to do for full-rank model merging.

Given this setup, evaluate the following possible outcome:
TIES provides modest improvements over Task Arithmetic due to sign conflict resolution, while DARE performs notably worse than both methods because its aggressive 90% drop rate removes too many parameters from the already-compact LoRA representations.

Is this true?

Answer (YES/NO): NO